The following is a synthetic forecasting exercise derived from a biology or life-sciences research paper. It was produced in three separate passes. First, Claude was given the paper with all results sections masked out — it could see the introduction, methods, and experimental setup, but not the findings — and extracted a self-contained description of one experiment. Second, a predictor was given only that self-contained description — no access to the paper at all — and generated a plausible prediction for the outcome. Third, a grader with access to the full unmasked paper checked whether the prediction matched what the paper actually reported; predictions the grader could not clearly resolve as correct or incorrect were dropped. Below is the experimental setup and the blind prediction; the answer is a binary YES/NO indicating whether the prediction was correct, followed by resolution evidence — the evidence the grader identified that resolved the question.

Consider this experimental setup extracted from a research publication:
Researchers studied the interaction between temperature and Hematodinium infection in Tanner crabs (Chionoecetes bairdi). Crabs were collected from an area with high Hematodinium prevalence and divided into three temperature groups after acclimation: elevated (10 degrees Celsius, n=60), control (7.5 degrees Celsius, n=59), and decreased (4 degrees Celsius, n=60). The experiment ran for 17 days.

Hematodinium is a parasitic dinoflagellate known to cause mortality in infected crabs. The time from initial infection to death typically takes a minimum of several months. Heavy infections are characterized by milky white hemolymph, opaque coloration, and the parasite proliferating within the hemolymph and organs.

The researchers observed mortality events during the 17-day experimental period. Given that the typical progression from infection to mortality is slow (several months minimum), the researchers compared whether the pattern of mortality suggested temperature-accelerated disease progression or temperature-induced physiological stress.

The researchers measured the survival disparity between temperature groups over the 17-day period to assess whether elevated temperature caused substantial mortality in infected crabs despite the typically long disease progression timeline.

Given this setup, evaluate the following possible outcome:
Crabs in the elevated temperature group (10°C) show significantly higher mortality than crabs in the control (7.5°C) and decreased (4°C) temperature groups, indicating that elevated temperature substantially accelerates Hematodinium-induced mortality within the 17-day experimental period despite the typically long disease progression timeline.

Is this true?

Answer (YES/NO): YES